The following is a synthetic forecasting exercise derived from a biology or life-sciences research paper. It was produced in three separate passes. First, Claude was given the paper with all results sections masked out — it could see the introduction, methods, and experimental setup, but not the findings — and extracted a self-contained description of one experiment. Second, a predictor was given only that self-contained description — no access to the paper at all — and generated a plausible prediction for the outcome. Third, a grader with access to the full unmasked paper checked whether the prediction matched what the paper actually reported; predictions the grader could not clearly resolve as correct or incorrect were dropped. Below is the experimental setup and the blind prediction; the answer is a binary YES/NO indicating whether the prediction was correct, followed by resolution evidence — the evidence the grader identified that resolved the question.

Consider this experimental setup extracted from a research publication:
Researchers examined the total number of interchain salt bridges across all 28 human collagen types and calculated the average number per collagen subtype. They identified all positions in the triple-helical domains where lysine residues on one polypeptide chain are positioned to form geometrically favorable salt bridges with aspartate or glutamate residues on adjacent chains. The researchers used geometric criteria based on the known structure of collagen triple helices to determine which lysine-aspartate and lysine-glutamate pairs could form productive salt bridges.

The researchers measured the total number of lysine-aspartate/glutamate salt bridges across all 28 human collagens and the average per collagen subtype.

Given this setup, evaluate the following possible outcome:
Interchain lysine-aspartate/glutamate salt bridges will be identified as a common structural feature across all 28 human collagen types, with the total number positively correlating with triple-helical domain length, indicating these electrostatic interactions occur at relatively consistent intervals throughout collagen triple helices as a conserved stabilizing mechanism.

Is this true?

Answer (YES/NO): NO